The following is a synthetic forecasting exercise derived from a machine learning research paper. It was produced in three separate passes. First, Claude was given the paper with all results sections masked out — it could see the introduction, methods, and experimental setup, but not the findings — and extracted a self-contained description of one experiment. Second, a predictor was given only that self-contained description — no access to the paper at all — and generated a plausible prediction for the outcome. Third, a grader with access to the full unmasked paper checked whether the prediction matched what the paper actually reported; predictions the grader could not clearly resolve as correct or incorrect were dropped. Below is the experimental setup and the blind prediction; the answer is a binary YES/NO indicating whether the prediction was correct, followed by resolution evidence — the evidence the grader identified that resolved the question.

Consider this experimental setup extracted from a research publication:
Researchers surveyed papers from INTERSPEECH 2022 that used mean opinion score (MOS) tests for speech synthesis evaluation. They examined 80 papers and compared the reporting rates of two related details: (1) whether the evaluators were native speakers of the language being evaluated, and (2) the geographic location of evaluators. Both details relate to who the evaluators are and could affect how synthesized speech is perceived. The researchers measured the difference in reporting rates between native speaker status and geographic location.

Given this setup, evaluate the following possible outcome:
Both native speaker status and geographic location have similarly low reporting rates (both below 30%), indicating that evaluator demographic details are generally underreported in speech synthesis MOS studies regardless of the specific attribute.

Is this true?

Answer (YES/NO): NO